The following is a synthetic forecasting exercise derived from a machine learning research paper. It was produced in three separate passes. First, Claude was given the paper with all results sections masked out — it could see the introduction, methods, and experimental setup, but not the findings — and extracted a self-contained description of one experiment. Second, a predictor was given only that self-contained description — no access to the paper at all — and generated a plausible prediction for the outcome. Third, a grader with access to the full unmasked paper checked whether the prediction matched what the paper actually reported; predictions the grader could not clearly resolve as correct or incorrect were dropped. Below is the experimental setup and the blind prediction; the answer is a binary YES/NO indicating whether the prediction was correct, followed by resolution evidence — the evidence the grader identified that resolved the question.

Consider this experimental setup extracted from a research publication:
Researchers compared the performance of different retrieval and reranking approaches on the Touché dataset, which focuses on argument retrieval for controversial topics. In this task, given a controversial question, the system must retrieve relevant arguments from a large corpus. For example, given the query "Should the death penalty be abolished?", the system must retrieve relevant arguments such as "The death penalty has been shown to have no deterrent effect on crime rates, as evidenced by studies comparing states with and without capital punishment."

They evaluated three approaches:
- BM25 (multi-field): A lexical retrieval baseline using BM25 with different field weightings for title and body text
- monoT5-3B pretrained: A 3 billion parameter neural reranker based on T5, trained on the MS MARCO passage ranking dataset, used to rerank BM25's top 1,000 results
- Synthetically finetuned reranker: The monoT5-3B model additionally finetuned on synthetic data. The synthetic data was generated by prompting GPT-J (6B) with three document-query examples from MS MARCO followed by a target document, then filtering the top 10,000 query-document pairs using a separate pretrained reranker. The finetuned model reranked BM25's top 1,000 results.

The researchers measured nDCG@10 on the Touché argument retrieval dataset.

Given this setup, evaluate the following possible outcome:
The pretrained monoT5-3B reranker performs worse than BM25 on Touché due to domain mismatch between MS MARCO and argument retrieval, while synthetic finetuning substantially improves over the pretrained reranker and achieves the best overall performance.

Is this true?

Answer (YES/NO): NO